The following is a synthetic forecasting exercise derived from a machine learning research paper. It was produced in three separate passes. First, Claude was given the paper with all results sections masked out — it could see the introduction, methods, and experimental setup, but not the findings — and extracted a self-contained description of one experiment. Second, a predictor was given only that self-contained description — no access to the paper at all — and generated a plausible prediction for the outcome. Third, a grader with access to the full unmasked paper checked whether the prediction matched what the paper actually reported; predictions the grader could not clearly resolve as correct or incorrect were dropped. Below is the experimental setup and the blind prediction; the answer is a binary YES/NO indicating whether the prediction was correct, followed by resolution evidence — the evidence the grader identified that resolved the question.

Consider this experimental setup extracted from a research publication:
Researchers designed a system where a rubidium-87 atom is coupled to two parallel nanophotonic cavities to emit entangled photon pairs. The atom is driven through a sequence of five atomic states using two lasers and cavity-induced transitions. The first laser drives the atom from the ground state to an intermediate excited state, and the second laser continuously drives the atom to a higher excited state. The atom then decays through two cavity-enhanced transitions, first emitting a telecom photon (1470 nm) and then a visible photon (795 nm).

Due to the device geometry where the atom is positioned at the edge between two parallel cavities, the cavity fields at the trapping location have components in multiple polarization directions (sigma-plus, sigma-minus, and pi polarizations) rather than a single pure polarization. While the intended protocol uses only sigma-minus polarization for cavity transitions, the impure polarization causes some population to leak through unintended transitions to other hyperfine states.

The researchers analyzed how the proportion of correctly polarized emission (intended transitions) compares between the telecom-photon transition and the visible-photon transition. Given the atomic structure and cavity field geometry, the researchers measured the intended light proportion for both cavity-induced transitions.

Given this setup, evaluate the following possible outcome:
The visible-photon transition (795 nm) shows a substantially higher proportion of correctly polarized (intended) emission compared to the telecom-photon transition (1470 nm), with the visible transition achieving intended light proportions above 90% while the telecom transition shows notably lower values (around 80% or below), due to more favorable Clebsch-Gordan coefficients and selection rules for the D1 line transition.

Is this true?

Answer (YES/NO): NO